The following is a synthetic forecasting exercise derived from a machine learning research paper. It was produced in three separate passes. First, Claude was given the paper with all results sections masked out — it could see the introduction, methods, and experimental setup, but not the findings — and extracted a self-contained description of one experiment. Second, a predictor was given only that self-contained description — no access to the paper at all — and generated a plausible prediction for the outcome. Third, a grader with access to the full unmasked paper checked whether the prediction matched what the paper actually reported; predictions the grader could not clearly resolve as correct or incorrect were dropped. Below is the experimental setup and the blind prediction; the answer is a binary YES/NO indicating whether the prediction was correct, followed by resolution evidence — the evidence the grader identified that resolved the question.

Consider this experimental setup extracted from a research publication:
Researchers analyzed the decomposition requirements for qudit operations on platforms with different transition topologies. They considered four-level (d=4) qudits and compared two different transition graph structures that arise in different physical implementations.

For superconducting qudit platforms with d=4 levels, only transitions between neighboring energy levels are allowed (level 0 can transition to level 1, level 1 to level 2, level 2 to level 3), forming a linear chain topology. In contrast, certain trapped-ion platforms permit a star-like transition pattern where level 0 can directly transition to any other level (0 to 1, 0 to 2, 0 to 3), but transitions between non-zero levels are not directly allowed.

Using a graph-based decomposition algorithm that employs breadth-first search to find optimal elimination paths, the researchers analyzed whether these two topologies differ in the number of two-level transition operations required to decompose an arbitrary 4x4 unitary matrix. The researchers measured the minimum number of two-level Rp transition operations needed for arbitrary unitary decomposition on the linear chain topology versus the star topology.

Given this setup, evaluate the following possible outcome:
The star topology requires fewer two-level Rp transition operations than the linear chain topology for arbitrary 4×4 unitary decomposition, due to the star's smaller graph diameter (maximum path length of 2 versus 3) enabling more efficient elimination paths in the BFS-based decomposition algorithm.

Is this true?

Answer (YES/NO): NO